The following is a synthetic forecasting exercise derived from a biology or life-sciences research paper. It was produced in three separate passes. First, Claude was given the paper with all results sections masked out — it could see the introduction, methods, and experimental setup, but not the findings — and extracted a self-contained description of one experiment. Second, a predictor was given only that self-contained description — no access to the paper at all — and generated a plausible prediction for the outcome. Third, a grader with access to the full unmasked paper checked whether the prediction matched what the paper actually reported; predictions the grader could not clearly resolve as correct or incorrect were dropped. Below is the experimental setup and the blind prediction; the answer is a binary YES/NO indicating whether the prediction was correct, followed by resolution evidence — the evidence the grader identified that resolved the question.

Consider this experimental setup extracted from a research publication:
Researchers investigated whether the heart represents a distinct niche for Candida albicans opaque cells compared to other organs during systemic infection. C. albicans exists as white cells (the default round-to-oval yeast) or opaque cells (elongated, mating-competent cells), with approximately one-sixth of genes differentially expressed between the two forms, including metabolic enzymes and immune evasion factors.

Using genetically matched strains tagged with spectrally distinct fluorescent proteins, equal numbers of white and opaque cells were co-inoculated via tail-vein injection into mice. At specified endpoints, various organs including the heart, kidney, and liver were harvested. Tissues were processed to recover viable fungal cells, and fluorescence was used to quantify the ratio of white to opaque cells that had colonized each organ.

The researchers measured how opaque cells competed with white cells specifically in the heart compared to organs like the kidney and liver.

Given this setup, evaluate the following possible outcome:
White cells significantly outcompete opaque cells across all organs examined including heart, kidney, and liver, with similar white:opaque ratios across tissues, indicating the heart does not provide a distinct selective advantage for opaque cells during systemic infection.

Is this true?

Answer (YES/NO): NO